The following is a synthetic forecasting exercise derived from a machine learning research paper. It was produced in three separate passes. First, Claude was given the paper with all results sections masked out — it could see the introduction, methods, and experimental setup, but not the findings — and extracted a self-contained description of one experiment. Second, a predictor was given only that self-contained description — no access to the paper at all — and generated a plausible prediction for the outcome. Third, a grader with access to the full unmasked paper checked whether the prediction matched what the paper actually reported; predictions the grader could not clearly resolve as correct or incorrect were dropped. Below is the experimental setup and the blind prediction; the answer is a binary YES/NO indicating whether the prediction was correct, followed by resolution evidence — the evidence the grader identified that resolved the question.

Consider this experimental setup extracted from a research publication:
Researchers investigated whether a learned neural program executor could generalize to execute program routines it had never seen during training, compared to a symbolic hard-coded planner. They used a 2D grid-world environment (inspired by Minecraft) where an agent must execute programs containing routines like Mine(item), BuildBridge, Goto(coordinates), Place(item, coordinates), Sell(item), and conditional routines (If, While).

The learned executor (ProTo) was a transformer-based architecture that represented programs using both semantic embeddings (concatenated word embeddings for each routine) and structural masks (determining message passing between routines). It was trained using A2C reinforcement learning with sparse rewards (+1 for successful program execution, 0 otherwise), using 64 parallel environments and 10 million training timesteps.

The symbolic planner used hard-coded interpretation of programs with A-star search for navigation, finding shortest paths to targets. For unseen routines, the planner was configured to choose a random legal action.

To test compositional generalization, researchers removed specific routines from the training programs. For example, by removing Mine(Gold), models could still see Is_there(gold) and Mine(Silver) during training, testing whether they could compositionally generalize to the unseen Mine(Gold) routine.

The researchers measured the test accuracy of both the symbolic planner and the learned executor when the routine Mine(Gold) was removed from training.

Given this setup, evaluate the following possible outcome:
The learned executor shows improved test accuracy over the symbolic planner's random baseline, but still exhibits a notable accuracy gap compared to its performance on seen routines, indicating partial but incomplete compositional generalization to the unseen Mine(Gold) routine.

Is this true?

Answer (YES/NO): YES